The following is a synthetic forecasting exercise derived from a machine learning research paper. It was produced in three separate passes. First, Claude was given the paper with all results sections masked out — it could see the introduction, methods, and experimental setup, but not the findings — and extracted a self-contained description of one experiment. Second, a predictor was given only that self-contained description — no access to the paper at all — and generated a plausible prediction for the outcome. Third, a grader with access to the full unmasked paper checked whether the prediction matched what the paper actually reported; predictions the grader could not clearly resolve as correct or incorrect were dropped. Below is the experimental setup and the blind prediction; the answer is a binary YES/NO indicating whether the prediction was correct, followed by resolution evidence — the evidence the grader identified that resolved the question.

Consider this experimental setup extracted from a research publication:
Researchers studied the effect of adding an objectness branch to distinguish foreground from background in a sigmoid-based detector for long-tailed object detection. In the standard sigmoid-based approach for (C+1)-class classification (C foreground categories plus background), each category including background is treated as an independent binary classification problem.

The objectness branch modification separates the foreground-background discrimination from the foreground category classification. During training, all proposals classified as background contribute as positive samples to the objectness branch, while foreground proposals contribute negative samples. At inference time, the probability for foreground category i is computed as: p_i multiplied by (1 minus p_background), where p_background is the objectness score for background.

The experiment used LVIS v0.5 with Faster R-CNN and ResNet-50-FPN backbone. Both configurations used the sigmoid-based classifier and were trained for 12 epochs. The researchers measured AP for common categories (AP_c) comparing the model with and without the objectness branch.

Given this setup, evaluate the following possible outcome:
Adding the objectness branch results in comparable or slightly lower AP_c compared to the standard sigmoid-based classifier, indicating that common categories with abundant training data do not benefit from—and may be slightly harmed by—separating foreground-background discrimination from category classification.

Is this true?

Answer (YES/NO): NO